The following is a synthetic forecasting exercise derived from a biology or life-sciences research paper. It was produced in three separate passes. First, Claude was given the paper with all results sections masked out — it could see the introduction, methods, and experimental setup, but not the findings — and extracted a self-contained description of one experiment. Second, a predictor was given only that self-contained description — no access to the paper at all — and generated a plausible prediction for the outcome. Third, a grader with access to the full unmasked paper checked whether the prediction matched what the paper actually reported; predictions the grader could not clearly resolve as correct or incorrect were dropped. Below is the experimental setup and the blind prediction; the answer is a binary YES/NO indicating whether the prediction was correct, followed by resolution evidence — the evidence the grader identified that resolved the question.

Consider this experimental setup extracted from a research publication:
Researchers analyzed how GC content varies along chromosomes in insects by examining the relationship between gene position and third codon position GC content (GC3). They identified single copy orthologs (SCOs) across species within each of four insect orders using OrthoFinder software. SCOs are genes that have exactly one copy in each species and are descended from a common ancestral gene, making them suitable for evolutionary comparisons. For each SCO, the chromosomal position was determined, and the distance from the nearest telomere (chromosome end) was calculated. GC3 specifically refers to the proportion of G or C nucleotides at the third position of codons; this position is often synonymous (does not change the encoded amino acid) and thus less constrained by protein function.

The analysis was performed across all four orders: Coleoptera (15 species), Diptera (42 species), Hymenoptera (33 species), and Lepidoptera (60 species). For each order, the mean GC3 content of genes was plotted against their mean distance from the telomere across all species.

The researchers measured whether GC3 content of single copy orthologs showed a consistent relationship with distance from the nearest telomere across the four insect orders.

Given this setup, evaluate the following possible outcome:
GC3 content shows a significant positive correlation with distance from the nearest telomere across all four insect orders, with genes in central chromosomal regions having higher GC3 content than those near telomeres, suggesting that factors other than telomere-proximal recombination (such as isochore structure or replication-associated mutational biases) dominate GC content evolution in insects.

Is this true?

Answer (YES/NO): NO